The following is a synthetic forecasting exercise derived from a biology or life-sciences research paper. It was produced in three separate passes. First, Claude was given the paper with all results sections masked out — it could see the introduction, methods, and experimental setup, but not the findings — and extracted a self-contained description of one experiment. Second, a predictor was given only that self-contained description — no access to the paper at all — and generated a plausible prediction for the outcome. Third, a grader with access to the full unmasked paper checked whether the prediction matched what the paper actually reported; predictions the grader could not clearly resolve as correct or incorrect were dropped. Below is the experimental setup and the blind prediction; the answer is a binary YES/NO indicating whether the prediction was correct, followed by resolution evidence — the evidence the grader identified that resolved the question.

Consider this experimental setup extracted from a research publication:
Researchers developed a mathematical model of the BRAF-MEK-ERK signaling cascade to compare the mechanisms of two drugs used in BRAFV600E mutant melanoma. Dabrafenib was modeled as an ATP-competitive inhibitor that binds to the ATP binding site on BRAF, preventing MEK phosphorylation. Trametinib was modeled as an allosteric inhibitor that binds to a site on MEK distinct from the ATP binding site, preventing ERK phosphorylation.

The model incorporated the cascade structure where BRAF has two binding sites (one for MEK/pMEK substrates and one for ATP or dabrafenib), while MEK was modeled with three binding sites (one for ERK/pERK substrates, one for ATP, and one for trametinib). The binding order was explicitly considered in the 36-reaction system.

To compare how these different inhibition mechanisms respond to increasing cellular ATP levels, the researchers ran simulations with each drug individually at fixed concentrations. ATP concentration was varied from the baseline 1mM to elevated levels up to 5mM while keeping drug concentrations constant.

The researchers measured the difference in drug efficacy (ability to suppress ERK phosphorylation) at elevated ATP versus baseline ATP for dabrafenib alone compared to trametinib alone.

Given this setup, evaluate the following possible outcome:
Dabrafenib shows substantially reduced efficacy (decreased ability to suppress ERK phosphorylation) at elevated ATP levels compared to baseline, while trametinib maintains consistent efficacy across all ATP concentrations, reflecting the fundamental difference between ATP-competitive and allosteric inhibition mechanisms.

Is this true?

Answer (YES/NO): YES